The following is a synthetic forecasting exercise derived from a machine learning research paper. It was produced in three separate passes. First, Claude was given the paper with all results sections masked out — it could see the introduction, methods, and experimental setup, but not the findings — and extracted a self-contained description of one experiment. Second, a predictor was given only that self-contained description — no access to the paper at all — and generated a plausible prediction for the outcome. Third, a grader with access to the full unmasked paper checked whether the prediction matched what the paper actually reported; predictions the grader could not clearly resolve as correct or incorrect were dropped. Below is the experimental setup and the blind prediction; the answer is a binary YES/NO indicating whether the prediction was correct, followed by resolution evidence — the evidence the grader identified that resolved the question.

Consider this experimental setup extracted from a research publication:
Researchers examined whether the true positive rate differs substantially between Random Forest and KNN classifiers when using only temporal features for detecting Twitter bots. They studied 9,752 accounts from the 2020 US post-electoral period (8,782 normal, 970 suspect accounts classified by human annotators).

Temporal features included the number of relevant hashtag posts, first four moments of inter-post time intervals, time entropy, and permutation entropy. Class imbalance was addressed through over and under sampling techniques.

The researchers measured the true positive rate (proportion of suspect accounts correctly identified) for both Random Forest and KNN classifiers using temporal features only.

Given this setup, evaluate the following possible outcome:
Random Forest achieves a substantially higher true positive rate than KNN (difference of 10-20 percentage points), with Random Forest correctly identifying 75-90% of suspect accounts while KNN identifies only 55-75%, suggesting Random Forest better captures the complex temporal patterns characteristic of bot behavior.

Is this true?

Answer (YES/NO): NO